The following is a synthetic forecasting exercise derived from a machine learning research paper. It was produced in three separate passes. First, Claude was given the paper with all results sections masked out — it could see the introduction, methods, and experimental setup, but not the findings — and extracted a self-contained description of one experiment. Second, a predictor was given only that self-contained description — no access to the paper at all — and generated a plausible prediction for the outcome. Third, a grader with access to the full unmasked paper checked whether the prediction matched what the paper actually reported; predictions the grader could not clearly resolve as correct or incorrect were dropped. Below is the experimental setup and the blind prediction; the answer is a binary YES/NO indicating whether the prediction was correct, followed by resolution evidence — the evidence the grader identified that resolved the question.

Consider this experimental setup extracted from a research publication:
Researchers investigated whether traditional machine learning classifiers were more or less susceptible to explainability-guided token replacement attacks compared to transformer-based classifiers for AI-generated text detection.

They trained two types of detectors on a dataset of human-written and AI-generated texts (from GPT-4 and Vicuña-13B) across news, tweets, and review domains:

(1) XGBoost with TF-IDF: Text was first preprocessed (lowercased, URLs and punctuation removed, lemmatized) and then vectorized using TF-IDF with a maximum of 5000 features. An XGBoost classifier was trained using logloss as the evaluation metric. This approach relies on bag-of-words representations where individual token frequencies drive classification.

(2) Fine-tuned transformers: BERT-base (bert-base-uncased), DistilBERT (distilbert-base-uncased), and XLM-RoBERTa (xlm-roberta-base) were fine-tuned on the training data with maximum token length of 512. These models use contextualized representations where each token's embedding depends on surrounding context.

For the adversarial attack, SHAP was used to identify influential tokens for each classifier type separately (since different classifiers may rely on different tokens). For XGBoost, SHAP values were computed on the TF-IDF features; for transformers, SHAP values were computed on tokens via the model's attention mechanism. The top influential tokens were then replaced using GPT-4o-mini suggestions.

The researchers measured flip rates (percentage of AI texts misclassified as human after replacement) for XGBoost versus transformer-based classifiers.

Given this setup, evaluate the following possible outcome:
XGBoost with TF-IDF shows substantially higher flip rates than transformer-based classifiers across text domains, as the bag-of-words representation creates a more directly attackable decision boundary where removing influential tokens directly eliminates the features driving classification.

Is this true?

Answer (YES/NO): NO